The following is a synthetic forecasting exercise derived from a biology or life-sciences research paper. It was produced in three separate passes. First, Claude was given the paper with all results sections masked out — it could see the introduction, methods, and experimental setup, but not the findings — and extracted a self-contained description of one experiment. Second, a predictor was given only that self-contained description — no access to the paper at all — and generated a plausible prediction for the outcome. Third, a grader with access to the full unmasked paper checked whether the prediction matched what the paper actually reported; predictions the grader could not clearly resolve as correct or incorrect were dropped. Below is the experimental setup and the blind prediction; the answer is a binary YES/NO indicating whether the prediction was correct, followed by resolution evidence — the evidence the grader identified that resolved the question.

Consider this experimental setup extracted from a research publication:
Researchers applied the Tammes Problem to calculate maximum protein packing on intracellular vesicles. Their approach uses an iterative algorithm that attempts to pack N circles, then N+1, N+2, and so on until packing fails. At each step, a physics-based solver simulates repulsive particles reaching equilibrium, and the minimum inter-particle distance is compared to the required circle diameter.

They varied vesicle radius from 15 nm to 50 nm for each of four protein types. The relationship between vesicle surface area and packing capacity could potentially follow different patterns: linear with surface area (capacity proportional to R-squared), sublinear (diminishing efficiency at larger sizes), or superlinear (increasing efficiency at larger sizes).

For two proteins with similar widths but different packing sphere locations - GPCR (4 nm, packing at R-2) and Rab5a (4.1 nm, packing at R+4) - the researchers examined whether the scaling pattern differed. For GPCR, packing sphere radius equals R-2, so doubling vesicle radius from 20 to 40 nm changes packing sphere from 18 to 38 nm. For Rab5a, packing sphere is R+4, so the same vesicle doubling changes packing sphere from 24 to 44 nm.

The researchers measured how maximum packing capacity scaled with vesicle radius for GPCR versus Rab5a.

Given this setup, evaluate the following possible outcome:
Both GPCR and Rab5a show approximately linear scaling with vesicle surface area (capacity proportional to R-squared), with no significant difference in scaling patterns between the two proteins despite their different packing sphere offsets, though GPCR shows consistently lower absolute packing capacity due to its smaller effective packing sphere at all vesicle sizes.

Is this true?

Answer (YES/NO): NO